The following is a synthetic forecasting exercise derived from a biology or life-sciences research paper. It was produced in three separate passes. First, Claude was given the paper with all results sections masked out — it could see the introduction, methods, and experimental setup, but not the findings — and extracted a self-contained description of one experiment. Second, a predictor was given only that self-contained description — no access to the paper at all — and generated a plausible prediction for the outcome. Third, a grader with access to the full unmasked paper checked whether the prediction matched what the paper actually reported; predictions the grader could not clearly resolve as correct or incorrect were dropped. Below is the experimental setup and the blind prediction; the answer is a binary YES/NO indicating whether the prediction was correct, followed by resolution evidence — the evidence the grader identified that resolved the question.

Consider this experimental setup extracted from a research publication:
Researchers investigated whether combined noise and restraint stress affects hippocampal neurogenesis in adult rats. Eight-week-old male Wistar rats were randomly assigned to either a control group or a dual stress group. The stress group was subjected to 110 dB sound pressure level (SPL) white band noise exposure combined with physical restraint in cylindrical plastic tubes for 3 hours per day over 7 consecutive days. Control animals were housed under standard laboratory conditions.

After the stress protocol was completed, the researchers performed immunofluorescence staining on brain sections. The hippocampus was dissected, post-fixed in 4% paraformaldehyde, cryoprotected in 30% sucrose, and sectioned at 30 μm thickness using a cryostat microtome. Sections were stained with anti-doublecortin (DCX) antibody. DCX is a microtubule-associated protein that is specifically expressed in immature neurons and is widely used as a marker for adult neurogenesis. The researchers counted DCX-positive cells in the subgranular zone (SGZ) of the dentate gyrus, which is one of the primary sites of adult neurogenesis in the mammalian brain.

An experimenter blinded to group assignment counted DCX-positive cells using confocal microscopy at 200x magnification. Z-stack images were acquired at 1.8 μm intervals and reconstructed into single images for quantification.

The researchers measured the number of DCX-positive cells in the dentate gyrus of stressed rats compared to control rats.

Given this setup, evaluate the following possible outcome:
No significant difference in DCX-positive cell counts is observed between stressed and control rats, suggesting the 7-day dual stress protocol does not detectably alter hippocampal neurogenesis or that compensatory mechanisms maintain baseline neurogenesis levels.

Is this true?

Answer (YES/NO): NO